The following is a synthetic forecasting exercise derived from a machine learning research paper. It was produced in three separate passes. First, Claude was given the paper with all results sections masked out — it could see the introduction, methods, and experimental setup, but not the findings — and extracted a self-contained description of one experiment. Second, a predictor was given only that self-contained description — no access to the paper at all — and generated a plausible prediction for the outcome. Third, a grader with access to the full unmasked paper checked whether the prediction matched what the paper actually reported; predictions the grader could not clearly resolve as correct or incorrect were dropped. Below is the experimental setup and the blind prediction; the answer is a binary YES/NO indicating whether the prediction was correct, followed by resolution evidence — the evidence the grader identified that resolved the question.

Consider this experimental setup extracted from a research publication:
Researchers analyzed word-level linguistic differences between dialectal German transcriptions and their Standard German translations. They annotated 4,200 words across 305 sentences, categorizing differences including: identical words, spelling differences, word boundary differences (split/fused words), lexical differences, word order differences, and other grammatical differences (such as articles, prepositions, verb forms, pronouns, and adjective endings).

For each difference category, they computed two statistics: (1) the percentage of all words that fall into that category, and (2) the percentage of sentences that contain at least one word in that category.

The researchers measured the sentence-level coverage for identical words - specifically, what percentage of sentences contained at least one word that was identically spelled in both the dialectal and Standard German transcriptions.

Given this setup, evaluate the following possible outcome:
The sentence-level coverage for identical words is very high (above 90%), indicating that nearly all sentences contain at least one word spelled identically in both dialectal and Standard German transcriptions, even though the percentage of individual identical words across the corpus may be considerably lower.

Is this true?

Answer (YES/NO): YES